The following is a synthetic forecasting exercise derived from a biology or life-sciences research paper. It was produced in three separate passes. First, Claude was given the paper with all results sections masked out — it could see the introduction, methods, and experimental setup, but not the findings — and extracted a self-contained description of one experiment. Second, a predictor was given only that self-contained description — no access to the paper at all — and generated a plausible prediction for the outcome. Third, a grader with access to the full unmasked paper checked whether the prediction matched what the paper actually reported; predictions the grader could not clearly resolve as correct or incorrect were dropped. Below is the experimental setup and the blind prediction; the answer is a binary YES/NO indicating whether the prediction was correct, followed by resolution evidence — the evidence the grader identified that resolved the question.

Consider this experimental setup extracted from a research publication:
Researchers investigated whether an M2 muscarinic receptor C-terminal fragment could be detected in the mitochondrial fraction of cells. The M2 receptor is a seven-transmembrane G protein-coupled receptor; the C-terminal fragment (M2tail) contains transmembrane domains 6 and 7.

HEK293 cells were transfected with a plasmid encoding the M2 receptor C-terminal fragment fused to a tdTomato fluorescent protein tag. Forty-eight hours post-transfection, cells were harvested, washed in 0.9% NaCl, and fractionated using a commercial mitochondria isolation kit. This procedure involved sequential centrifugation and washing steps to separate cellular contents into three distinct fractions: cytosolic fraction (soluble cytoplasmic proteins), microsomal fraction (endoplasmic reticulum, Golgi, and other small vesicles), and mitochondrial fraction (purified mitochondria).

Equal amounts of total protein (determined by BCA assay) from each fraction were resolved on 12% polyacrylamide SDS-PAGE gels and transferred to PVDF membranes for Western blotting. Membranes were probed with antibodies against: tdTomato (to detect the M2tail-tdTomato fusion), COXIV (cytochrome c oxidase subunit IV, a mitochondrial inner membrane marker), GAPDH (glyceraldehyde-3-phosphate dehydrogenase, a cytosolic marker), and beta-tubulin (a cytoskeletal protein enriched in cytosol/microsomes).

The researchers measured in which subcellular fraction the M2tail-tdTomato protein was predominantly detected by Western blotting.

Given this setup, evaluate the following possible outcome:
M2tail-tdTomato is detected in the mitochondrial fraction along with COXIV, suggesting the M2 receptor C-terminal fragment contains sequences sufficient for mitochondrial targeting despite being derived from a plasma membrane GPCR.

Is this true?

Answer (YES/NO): YES